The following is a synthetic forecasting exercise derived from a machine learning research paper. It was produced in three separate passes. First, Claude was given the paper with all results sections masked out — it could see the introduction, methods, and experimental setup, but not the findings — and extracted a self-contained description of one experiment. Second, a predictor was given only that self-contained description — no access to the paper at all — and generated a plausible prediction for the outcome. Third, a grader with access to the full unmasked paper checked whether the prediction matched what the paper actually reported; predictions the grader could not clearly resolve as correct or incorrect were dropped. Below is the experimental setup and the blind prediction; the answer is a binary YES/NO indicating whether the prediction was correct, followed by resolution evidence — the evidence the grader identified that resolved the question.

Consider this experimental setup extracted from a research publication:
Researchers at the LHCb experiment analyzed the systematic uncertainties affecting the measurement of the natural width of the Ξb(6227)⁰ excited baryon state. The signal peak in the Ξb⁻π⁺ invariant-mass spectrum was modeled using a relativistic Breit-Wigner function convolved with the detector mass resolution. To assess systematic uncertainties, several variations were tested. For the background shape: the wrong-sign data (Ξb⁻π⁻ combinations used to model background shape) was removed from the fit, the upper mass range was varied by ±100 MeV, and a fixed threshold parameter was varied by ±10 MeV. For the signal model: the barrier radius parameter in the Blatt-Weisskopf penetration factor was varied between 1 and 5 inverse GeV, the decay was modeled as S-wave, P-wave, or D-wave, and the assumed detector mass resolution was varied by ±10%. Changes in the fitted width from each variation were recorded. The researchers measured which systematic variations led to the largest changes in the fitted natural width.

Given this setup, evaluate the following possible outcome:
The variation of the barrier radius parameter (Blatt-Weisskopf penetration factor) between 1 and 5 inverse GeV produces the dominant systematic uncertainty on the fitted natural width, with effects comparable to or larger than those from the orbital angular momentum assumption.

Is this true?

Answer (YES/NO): NO